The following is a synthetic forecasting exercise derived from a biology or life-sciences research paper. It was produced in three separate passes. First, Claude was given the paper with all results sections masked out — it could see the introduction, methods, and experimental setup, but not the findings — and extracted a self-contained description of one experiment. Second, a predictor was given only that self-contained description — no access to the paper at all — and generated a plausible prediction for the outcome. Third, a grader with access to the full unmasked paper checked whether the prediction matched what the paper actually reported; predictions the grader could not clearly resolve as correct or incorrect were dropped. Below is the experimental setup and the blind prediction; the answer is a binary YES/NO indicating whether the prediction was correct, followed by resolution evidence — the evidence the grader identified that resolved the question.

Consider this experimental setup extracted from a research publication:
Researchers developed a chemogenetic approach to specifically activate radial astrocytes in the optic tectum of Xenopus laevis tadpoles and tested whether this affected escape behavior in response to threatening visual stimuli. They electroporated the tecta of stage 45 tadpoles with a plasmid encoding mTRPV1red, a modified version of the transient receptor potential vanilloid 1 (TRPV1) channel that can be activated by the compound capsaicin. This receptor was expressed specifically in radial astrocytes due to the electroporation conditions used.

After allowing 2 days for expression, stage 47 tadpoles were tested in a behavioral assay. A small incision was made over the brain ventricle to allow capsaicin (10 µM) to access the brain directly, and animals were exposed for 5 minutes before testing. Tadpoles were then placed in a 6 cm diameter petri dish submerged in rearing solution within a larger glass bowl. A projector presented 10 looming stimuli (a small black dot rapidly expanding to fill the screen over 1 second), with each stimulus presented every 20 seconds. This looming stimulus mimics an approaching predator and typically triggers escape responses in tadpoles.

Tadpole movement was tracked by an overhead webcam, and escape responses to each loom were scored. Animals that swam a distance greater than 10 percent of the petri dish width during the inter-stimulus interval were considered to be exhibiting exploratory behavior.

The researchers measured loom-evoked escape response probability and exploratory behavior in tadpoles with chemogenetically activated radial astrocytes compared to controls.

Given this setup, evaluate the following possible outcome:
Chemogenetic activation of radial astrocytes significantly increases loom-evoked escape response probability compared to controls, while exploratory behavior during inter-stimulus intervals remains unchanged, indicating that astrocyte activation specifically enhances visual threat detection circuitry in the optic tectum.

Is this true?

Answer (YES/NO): NO